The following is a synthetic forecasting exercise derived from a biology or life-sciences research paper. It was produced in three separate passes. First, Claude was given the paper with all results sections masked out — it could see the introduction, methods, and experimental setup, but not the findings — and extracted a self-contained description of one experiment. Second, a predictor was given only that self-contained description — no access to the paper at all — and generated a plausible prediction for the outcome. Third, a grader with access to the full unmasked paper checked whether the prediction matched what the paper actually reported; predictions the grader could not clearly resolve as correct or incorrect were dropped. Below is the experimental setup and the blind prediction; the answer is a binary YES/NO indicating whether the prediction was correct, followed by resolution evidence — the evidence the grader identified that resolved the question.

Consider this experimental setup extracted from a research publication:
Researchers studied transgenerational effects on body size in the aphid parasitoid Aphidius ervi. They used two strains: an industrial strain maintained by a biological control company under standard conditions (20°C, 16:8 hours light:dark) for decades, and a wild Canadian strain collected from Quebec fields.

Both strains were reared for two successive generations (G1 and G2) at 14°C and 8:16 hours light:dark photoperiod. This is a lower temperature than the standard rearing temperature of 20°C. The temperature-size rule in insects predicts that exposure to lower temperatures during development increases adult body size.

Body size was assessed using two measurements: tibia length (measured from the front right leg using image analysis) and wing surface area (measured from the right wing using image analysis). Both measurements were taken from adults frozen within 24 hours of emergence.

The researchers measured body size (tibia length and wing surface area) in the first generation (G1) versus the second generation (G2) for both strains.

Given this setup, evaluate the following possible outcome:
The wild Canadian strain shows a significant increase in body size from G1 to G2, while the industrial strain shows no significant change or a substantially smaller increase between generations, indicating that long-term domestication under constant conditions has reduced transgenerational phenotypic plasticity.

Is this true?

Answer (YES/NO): NO